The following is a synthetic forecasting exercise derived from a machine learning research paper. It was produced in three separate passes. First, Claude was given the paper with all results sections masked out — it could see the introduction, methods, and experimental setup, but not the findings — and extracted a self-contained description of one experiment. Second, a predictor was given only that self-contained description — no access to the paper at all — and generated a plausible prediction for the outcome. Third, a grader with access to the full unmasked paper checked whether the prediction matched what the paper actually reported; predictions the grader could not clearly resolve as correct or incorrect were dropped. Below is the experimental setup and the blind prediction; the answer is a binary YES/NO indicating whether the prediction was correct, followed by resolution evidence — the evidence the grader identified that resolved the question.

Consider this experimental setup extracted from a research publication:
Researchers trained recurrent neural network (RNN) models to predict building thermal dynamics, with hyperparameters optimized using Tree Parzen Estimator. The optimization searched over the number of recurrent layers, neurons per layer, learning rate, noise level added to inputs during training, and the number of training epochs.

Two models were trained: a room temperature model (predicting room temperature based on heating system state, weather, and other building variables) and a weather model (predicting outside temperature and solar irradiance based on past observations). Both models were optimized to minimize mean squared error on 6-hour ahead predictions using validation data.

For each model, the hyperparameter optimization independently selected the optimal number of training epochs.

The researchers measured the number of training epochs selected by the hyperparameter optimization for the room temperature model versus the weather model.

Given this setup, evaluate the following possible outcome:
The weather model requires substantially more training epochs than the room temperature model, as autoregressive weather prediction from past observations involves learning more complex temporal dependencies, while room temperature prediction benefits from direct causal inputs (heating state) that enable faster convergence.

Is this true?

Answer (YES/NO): YES